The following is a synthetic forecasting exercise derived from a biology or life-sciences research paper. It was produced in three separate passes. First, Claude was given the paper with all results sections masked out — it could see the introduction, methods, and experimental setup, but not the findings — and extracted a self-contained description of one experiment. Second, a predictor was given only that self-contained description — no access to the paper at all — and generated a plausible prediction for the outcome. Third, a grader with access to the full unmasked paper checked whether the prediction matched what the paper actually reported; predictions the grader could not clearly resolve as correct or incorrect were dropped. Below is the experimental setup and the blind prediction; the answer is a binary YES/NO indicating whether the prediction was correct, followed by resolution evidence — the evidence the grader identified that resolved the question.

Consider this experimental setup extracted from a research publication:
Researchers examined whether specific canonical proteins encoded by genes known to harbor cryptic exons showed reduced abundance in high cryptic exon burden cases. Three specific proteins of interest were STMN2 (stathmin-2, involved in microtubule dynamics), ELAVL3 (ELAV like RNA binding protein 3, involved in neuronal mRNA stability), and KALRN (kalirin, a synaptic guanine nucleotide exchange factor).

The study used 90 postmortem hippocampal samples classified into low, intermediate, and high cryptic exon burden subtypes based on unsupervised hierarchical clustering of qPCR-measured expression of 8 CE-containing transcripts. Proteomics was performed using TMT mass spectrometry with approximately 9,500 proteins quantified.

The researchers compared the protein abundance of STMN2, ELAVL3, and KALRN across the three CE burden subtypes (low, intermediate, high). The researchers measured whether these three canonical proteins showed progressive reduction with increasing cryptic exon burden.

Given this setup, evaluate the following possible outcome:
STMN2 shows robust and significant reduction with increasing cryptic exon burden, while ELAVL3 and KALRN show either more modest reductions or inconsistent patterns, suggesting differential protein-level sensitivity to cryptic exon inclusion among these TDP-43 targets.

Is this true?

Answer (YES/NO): NO